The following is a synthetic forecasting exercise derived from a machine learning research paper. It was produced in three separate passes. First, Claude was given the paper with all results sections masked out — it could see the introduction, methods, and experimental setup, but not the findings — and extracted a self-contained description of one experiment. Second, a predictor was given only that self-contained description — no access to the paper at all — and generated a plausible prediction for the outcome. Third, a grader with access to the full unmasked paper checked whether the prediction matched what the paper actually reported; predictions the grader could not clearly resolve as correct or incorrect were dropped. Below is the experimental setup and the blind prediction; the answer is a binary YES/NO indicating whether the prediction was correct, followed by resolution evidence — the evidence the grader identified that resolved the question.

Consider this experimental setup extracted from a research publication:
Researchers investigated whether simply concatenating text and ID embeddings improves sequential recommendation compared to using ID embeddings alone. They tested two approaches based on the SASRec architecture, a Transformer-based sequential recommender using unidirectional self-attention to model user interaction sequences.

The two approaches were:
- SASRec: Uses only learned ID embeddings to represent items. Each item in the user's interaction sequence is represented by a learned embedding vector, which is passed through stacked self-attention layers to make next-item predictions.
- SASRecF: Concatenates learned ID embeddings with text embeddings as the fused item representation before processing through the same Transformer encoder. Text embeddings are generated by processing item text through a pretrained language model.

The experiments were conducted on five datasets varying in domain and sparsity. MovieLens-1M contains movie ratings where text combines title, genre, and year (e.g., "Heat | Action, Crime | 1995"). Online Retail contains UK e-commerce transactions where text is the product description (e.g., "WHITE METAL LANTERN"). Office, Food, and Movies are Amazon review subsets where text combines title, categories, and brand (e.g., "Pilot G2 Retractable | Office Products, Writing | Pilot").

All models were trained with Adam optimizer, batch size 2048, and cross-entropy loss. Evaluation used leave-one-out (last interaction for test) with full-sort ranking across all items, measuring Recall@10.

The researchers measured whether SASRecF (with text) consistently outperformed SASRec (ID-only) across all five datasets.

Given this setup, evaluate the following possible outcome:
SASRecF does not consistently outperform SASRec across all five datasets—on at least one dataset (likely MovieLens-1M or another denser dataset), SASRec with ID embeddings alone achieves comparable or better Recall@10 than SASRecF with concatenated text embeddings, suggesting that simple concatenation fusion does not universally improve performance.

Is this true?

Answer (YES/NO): NO